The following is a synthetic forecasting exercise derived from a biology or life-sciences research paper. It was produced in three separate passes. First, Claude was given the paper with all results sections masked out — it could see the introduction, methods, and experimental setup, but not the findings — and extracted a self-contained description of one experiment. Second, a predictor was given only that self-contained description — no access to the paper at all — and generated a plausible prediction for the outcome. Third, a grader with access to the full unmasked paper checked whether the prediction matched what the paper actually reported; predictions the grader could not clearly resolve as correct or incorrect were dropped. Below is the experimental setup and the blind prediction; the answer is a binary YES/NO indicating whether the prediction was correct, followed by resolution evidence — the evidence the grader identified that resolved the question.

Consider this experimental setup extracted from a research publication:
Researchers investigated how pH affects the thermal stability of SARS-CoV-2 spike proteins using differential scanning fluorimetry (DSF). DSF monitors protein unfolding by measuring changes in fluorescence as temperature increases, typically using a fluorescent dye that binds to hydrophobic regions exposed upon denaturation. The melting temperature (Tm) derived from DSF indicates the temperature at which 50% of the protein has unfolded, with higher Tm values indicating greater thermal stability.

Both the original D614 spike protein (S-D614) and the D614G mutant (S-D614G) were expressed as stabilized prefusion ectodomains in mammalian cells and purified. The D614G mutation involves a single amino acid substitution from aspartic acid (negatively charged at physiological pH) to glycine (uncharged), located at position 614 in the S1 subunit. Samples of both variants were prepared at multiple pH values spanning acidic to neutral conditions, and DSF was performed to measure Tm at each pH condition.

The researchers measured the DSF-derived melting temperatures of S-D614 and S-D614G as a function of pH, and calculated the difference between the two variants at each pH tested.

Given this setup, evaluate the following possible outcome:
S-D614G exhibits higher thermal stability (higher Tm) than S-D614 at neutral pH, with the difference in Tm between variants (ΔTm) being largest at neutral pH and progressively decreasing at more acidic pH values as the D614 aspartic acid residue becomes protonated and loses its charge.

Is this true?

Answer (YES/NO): YES